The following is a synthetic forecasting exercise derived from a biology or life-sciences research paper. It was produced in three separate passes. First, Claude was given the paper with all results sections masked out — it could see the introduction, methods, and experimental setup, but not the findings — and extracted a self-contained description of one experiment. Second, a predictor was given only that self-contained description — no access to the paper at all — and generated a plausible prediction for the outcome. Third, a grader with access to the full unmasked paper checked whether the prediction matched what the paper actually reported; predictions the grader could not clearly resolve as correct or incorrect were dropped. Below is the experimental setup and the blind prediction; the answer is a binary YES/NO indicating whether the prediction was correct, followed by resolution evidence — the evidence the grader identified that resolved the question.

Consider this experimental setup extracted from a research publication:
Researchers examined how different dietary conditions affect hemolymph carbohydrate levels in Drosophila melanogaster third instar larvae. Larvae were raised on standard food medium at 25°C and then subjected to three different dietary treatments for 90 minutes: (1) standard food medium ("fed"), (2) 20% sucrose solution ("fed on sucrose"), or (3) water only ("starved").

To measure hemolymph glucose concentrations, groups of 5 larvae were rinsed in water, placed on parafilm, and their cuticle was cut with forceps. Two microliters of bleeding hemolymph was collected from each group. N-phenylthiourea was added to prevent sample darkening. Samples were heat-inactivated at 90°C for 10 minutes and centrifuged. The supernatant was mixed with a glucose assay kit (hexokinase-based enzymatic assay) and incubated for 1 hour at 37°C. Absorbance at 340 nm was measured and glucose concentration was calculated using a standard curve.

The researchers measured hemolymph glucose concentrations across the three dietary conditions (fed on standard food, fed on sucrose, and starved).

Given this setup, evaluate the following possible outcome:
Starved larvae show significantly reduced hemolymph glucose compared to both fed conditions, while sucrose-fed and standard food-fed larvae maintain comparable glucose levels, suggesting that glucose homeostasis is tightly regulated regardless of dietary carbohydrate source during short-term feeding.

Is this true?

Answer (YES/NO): NO